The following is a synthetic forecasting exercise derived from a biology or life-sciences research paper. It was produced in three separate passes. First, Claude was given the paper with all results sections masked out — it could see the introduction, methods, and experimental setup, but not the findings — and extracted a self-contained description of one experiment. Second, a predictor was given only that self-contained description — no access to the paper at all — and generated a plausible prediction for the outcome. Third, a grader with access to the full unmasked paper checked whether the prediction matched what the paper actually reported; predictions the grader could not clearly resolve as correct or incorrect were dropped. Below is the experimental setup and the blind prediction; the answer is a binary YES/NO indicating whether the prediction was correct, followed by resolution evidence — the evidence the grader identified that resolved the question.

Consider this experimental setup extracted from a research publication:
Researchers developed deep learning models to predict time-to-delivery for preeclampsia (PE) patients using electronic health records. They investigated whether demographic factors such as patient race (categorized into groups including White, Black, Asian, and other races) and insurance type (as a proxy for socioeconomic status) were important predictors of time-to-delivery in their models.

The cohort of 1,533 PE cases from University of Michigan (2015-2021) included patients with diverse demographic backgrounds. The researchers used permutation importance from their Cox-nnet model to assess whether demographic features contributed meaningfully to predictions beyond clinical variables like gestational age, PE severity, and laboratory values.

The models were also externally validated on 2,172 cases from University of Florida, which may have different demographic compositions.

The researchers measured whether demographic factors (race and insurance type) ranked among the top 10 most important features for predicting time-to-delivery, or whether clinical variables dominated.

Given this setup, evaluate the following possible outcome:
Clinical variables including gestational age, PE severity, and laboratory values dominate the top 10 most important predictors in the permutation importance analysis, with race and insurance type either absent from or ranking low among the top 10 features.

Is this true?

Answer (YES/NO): YES